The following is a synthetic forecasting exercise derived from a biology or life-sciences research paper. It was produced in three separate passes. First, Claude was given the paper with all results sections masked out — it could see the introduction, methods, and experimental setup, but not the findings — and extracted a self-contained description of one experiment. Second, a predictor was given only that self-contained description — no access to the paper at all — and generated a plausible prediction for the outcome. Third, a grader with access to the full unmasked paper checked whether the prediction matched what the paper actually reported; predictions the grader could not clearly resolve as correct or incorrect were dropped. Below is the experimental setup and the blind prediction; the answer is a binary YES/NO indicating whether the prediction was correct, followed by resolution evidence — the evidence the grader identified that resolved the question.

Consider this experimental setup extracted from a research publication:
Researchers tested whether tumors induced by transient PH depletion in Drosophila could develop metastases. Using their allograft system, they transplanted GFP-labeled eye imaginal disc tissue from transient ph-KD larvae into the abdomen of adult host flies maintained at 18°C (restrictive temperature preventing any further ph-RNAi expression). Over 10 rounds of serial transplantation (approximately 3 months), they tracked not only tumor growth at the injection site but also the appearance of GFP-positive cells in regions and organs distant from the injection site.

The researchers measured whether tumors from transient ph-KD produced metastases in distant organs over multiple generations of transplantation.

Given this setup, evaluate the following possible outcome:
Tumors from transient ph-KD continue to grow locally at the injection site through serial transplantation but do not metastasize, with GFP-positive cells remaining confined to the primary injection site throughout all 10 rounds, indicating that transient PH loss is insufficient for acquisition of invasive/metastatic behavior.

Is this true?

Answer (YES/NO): NO